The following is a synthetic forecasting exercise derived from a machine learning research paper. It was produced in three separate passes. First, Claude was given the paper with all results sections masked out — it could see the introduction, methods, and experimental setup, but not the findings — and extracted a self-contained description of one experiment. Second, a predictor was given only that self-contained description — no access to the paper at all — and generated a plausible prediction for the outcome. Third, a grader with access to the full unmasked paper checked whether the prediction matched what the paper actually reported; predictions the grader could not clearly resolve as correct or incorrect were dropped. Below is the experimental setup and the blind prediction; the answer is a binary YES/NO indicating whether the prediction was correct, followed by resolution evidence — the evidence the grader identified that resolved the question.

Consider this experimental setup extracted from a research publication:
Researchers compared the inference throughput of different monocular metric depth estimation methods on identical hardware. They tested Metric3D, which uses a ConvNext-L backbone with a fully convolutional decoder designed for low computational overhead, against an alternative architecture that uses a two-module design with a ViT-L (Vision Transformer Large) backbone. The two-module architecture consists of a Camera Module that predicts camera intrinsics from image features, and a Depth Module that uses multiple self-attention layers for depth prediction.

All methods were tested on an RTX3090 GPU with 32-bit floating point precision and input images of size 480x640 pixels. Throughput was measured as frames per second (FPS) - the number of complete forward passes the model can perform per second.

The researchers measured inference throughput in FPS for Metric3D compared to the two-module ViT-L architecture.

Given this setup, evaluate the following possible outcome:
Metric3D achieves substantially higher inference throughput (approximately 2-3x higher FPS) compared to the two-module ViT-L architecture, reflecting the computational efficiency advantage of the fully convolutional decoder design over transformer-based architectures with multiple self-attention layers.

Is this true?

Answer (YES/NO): NO